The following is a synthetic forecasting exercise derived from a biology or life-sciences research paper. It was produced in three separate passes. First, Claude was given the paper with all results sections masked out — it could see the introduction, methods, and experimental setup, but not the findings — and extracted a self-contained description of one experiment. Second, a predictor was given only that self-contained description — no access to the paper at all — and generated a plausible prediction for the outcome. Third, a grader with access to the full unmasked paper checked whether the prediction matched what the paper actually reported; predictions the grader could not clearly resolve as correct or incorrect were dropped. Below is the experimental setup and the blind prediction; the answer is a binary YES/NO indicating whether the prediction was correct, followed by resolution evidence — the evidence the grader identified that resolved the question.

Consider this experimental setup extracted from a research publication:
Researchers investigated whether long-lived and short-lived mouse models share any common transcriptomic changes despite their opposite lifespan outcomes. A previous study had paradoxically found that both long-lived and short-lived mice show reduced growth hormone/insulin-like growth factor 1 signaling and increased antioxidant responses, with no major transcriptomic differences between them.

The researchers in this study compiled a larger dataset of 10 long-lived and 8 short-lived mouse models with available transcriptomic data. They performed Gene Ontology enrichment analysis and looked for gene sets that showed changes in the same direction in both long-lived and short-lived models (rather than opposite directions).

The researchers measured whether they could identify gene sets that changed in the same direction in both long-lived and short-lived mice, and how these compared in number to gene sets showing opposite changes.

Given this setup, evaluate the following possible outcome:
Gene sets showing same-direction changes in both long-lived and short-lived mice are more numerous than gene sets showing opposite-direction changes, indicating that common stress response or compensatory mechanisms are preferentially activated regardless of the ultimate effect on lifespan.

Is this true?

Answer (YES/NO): NO